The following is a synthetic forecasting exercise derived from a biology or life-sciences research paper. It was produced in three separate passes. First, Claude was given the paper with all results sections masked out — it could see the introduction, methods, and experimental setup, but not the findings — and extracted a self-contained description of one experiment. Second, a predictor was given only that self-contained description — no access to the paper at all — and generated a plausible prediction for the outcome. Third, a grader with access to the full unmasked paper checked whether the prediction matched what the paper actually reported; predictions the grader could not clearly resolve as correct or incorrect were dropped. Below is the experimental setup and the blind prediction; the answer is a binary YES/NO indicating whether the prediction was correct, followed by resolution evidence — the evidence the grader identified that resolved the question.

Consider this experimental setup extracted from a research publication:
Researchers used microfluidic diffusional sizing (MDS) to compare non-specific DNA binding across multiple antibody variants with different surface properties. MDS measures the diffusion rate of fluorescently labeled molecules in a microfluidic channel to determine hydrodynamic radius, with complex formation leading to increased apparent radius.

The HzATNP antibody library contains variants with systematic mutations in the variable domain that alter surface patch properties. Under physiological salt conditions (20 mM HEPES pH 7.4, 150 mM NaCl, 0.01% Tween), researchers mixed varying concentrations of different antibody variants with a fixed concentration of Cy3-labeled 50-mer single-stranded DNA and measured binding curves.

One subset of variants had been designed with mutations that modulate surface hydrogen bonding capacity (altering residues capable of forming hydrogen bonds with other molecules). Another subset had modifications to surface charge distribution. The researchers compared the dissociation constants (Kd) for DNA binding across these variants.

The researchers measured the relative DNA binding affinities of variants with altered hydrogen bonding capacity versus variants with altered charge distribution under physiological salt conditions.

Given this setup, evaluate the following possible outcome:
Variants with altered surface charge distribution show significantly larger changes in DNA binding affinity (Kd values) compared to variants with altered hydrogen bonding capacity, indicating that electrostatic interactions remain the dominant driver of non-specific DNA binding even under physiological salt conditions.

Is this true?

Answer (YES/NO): NO